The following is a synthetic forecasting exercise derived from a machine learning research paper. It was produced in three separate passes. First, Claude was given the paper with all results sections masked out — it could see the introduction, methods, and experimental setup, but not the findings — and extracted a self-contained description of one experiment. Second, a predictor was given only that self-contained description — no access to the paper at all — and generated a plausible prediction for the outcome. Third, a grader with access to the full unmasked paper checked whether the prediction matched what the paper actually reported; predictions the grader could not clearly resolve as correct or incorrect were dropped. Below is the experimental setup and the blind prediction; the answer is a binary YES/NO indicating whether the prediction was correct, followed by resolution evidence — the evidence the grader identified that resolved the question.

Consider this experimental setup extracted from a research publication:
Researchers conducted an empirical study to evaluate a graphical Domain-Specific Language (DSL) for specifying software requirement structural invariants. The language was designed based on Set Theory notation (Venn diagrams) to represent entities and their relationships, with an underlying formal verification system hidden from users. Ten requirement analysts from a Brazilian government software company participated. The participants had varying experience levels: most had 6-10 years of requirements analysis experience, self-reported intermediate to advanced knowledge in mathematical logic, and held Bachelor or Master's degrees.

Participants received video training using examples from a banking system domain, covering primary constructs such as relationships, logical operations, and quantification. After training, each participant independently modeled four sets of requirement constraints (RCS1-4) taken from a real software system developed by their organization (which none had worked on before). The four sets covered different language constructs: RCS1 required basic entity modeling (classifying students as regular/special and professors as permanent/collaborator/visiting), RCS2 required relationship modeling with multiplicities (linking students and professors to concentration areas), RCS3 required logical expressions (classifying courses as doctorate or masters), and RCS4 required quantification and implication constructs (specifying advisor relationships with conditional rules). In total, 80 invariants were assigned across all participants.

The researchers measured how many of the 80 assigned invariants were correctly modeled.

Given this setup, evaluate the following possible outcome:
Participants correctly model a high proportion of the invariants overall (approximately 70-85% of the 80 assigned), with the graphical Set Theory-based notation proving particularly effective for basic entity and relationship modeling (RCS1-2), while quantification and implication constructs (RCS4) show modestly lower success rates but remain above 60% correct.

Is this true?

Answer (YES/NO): NO